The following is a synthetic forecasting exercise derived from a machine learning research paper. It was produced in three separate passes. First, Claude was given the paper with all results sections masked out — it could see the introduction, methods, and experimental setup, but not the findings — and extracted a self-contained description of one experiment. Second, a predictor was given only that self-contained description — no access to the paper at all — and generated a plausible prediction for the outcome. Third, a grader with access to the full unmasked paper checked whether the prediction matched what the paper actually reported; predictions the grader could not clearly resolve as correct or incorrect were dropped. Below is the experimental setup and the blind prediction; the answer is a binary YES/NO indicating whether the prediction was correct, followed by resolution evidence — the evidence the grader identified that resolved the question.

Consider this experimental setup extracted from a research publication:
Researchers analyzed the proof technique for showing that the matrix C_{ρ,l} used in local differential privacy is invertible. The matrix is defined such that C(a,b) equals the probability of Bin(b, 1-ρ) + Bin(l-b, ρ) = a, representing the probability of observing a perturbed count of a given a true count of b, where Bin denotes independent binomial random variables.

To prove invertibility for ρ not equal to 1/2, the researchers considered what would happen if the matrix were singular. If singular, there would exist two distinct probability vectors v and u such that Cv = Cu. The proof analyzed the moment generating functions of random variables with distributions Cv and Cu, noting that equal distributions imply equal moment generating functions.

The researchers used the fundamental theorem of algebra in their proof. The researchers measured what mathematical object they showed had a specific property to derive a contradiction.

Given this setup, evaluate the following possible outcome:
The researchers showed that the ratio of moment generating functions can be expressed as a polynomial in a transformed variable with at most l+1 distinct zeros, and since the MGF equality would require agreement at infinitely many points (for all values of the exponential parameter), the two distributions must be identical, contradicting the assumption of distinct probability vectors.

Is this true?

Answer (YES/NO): NO